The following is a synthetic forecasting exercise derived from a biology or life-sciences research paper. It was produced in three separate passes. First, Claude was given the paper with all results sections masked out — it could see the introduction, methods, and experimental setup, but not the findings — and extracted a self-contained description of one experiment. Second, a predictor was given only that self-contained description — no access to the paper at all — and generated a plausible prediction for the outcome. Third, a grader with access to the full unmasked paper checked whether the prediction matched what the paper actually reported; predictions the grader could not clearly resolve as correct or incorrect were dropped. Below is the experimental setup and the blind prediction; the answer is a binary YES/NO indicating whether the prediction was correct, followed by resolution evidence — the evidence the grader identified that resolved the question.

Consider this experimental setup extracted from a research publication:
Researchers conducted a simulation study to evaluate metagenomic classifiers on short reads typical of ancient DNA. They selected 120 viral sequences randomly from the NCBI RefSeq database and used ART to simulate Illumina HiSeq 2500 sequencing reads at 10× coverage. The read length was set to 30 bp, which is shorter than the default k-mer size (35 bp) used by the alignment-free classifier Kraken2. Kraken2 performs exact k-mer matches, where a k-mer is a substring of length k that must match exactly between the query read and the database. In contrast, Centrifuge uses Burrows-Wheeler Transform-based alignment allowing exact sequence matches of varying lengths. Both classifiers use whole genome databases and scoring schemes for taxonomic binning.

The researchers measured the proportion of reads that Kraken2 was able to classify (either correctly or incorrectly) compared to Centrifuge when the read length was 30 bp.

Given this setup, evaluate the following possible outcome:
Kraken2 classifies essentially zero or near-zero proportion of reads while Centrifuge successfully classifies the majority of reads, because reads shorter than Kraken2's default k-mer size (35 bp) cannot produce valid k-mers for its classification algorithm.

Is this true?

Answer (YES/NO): YES